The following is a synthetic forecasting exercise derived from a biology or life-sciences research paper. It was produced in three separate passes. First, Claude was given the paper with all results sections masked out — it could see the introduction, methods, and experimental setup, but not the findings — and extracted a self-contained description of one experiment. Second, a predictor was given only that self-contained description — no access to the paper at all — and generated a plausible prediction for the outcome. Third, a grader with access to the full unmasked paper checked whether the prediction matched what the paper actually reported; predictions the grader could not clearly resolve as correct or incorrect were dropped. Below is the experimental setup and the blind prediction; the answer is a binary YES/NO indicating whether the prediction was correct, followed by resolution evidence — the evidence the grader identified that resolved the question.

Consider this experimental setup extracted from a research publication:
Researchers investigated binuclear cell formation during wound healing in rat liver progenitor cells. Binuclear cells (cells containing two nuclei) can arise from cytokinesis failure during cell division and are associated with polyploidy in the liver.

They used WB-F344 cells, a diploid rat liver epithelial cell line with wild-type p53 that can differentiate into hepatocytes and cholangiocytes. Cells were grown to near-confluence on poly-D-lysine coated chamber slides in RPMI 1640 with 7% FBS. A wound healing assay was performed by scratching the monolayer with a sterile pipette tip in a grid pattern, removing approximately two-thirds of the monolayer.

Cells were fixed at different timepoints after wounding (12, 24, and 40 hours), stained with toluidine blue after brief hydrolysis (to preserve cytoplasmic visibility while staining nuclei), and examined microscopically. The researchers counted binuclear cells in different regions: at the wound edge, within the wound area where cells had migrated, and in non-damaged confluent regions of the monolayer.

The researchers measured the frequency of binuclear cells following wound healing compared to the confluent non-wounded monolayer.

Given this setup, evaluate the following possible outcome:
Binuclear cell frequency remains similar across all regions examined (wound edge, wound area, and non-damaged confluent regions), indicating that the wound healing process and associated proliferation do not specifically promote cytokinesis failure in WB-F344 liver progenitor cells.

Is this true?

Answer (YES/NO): NO